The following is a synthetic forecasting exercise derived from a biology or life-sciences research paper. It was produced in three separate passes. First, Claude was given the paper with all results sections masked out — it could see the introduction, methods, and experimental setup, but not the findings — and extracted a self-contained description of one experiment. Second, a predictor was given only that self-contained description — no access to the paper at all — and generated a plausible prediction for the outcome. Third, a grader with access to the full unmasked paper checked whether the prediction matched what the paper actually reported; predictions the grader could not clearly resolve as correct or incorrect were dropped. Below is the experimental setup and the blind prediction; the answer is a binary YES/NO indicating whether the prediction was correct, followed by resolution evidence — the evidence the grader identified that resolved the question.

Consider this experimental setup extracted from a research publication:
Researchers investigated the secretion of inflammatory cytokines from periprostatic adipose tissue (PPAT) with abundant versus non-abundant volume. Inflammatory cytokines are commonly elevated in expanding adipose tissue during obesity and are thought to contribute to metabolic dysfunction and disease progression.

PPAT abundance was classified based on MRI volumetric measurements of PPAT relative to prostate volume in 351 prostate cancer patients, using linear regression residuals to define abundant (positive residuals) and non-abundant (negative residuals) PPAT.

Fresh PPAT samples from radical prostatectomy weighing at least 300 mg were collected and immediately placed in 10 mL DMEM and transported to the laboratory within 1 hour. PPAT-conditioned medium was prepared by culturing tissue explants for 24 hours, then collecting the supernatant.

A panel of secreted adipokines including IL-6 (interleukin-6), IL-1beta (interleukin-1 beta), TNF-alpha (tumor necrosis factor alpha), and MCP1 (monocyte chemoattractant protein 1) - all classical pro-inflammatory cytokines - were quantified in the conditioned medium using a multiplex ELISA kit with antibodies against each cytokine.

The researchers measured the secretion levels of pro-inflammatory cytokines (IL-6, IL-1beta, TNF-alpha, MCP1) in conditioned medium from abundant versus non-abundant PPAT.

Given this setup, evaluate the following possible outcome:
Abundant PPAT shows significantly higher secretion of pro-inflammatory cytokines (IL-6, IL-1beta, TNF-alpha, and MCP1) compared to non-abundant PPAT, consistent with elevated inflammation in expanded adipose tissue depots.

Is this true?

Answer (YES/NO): NO